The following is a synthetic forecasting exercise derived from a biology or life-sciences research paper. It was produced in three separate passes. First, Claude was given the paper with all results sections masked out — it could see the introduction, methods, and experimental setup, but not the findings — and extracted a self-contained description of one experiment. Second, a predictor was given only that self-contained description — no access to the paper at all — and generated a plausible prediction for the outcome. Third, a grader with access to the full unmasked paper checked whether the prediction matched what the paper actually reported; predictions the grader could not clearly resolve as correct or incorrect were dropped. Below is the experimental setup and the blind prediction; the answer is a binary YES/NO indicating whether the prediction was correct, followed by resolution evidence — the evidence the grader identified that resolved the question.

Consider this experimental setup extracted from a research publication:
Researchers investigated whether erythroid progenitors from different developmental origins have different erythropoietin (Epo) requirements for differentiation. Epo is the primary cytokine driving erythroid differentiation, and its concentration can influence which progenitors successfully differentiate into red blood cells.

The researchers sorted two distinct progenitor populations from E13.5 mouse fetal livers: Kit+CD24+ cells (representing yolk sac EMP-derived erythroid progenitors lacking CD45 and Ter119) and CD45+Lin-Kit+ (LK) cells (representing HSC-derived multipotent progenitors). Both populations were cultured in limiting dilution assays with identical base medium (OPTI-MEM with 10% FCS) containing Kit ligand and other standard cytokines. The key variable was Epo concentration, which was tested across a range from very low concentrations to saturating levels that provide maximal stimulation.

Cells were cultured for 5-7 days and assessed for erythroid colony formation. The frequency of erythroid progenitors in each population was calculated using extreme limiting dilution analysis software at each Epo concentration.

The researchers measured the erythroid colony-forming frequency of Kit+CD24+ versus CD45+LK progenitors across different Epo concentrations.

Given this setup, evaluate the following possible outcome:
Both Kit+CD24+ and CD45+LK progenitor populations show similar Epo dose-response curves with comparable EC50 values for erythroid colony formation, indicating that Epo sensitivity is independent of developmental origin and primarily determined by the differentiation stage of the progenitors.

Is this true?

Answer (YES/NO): NO